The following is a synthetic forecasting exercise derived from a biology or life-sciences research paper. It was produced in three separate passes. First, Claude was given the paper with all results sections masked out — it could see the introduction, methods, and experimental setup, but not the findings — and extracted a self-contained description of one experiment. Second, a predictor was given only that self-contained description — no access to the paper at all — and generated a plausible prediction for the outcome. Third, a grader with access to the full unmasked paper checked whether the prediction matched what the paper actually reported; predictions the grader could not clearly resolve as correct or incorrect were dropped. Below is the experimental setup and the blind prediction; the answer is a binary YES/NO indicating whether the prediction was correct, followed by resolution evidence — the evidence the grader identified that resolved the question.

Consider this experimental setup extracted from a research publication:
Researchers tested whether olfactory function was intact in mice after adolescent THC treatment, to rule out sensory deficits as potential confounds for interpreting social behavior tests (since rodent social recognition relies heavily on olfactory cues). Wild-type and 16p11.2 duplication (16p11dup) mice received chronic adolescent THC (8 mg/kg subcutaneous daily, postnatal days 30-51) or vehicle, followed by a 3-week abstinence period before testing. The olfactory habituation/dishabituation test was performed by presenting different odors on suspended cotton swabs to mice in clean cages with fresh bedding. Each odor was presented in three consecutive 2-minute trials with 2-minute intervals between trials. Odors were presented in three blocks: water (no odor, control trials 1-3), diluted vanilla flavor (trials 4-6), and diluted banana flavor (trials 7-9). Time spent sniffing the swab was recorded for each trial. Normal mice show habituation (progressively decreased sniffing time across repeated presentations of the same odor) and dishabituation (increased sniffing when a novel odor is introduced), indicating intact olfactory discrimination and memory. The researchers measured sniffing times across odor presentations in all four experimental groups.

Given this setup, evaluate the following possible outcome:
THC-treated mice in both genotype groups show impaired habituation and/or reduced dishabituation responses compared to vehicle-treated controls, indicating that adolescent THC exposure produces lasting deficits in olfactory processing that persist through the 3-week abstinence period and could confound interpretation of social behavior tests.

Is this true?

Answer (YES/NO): NO